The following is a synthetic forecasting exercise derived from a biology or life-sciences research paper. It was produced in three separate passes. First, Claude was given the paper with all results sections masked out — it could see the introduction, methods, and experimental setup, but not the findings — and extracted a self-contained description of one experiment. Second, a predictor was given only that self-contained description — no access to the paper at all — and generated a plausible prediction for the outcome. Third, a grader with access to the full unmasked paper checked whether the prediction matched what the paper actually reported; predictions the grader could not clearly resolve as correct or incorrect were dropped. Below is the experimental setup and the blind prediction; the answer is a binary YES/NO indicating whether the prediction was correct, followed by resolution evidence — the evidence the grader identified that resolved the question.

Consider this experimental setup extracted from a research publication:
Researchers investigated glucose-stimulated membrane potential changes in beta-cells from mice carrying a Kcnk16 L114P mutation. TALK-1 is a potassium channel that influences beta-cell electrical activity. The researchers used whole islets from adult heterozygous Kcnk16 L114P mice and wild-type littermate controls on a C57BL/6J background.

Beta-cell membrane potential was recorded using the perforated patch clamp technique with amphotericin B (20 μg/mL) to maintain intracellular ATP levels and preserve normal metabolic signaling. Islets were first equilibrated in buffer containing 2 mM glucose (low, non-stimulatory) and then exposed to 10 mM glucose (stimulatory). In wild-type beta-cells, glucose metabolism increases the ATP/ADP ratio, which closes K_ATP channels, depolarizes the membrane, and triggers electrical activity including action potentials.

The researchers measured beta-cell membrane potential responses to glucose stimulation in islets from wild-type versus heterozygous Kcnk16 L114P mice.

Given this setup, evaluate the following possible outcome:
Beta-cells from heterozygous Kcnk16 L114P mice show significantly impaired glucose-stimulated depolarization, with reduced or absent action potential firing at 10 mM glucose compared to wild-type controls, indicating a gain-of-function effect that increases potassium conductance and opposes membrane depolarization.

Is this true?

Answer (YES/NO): YES